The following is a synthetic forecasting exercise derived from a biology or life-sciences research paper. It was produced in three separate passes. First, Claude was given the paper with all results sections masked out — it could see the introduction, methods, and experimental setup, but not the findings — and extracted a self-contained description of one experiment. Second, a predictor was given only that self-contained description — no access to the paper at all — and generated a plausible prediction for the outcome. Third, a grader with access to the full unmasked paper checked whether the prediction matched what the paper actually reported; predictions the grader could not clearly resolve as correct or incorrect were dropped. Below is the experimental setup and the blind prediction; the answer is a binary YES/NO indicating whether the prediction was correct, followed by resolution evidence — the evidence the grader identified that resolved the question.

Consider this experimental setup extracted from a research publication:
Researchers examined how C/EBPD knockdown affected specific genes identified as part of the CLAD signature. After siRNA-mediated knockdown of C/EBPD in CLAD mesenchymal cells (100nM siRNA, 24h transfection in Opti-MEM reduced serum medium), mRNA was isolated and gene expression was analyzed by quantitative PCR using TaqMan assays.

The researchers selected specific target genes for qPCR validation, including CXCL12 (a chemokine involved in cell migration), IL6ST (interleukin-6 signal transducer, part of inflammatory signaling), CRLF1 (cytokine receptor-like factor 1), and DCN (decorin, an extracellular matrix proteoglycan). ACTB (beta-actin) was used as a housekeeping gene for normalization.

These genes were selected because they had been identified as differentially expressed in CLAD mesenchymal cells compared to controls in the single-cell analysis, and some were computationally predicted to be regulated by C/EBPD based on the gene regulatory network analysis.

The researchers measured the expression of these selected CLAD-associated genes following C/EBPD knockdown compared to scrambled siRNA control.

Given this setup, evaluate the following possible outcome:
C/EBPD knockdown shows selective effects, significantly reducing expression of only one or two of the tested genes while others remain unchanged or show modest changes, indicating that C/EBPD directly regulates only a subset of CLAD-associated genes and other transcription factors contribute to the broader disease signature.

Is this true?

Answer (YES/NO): NO